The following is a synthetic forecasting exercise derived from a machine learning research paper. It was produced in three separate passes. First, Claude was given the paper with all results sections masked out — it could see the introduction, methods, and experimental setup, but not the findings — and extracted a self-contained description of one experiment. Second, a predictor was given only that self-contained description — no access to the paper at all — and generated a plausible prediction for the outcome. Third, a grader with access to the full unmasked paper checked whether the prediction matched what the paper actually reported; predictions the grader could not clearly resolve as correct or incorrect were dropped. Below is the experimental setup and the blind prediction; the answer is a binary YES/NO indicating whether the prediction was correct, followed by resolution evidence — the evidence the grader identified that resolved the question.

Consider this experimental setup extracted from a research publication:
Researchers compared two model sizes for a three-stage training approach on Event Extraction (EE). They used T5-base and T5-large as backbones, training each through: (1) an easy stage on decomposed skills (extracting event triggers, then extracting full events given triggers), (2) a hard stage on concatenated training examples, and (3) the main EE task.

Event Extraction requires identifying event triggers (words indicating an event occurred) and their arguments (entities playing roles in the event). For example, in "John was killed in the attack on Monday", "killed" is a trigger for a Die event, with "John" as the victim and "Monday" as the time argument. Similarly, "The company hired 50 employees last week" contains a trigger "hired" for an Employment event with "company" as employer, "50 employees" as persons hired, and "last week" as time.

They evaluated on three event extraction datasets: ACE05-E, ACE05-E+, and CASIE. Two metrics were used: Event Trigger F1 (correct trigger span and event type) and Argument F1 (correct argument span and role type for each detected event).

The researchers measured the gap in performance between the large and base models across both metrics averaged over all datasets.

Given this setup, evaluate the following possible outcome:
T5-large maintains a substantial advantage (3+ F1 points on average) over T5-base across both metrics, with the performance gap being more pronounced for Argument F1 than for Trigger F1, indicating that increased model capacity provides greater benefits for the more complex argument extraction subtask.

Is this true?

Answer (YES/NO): NO